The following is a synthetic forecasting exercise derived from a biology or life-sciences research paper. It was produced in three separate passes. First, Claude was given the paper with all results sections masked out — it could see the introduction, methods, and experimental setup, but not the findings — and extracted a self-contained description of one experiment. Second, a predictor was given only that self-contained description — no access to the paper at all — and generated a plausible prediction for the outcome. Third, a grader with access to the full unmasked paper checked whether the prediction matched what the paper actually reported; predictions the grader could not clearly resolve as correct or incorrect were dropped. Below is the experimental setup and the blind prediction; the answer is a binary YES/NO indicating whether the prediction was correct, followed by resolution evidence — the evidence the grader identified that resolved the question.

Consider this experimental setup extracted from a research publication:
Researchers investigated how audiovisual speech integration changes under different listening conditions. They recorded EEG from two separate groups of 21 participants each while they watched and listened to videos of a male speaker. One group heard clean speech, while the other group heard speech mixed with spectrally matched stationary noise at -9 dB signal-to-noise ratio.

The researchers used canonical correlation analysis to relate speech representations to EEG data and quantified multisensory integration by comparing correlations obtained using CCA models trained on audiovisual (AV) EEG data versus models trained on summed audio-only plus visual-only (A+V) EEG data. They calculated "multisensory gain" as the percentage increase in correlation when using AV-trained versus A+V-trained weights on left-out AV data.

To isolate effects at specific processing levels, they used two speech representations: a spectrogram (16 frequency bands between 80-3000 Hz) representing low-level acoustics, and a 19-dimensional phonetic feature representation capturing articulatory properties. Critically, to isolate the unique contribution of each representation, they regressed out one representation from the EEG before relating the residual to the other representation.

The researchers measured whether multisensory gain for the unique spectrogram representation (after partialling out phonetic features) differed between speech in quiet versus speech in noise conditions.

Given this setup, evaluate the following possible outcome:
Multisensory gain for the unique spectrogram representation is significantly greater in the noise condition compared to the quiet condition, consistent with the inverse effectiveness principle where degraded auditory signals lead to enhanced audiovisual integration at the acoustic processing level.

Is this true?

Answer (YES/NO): NO